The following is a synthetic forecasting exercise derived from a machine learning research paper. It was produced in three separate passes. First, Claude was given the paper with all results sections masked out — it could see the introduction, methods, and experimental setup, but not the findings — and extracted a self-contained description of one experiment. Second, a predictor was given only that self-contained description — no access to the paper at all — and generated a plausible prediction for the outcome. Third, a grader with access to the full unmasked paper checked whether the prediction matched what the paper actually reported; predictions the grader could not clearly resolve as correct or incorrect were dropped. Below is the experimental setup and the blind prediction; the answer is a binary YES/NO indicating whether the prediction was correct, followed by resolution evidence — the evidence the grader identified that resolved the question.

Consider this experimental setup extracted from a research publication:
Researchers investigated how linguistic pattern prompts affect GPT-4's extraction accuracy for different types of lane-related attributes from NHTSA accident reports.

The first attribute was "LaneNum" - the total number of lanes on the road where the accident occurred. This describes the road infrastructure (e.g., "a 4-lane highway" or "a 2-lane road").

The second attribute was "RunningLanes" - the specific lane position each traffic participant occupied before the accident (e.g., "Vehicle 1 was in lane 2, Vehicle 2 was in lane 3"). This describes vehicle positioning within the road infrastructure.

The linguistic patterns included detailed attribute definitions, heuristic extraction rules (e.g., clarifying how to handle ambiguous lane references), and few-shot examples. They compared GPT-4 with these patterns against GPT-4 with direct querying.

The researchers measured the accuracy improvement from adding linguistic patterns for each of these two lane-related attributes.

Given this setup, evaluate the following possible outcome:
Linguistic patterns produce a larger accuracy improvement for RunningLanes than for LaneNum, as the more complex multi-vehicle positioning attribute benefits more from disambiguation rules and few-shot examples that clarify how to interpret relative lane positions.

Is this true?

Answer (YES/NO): NO